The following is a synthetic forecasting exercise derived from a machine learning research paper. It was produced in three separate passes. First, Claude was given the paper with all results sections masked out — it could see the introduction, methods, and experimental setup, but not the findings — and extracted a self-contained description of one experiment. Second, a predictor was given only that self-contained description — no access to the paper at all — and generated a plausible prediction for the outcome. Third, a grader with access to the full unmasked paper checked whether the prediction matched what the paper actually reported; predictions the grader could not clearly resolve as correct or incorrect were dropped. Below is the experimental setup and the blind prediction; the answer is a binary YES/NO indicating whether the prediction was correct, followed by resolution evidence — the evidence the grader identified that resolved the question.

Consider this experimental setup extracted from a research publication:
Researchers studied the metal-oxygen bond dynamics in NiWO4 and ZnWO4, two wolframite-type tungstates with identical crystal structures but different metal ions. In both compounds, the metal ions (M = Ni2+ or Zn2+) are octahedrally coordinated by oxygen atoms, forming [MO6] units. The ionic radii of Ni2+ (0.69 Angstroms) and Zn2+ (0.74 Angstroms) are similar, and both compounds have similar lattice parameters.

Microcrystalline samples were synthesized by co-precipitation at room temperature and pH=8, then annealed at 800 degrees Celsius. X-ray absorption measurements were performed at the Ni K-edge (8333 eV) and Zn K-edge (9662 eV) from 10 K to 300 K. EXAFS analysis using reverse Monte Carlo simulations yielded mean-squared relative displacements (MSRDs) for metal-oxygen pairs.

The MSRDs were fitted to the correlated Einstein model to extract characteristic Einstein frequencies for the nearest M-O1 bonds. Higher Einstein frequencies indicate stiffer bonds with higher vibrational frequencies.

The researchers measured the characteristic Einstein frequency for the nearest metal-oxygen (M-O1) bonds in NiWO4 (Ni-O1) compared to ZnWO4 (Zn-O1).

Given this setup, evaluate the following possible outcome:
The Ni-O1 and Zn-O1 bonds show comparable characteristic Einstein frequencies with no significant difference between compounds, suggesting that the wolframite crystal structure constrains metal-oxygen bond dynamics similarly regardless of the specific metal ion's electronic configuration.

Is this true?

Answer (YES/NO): NO